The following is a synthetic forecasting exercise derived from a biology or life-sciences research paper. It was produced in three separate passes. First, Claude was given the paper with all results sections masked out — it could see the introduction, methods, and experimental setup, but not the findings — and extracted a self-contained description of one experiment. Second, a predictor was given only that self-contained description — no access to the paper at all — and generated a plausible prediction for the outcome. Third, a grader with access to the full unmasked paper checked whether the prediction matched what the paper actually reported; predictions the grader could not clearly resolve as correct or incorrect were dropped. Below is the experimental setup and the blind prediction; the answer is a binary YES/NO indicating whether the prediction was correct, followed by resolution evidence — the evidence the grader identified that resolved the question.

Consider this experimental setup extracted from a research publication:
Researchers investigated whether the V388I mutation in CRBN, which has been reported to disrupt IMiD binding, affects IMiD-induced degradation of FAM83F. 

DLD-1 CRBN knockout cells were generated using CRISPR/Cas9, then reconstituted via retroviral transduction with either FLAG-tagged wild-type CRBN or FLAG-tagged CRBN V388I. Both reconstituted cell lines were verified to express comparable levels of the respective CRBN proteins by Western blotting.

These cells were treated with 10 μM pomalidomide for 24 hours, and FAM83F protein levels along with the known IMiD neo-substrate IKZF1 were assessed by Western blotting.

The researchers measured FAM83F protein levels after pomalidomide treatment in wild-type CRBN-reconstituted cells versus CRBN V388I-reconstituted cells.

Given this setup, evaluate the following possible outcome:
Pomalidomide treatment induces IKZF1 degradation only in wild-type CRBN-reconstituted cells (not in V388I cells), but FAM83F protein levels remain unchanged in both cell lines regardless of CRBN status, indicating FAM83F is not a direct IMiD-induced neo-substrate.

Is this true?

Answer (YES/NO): NO